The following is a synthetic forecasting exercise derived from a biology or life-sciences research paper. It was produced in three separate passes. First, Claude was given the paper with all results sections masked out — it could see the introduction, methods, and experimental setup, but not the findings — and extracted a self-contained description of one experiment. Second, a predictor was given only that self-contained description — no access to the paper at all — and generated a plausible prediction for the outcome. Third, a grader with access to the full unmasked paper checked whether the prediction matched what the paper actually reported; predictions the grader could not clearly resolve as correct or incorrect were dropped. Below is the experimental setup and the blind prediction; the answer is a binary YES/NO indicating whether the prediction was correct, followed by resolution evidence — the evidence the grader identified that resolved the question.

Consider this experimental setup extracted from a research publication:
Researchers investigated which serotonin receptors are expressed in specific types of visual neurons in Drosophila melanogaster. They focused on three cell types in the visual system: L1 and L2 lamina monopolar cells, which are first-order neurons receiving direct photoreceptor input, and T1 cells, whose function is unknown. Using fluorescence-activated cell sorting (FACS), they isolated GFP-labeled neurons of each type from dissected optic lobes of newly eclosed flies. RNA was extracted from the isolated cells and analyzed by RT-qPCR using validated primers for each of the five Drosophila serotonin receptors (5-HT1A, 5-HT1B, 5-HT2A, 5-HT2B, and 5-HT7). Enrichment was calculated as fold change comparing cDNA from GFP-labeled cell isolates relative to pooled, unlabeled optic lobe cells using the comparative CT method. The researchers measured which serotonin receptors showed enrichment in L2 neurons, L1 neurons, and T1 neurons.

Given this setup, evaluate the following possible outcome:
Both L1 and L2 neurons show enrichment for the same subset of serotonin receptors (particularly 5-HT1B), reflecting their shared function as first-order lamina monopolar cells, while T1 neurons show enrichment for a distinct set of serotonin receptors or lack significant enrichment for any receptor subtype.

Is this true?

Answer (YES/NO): NO